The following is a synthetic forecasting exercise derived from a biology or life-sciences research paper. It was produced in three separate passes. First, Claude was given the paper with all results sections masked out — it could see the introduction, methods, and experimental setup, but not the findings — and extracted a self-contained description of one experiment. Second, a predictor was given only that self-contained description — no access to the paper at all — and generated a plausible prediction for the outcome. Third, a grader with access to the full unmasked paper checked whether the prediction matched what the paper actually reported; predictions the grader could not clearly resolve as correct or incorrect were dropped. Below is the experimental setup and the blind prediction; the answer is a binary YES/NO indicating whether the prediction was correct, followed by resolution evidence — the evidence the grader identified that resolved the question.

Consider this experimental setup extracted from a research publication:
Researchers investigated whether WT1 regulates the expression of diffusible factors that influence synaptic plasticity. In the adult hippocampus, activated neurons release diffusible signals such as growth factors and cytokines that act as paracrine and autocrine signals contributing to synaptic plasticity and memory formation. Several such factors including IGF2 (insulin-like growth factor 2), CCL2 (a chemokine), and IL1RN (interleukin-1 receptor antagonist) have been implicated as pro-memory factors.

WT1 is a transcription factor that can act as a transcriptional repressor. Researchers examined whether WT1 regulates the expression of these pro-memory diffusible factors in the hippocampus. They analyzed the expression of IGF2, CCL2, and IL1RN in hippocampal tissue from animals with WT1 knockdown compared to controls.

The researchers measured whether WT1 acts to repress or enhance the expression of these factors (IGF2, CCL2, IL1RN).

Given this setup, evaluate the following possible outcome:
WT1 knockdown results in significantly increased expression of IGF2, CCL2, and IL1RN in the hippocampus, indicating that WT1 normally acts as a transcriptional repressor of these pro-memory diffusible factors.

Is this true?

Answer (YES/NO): YES